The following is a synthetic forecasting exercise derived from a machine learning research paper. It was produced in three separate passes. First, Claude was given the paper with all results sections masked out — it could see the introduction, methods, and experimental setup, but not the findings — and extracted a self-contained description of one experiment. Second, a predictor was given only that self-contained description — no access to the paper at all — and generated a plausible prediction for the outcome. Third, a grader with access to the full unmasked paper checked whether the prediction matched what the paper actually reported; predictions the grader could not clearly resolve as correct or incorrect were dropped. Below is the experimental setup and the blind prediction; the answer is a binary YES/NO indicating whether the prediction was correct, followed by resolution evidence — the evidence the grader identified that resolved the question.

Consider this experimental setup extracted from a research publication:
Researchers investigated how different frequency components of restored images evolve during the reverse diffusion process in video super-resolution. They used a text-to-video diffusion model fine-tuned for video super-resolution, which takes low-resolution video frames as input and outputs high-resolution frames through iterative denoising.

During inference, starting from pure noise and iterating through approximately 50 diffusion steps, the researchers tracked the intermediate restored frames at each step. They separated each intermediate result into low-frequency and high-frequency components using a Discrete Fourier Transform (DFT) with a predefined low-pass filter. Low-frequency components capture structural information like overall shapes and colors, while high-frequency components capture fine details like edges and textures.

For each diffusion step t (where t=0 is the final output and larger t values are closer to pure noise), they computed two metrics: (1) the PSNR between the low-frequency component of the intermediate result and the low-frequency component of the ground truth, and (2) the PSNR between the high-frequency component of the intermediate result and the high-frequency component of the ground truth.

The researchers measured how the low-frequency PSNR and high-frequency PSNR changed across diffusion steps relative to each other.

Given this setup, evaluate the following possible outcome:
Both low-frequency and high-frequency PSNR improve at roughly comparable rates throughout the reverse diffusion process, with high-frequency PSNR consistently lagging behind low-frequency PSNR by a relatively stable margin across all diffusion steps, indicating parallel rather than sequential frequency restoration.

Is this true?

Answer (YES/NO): NO